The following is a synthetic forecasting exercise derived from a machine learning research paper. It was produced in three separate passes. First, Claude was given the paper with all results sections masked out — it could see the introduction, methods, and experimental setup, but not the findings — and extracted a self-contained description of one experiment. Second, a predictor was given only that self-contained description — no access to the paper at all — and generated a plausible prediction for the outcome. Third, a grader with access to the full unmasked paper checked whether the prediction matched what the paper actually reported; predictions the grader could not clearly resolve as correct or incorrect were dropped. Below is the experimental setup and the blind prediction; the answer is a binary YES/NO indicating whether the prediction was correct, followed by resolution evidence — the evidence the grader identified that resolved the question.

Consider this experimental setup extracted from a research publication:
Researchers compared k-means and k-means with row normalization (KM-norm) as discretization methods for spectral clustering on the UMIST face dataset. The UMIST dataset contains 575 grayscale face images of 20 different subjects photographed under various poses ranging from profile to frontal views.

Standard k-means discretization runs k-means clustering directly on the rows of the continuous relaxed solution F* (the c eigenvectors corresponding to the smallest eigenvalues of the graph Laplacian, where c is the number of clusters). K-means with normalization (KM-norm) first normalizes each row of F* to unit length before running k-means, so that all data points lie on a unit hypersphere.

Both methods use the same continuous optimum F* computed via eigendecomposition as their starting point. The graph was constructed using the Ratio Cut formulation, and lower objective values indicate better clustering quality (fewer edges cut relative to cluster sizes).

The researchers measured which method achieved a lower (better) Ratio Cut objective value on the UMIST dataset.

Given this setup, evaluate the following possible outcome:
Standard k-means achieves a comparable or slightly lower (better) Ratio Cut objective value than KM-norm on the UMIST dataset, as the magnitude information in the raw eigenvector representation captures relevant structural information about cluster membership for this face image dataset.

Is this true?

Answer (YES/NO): NO